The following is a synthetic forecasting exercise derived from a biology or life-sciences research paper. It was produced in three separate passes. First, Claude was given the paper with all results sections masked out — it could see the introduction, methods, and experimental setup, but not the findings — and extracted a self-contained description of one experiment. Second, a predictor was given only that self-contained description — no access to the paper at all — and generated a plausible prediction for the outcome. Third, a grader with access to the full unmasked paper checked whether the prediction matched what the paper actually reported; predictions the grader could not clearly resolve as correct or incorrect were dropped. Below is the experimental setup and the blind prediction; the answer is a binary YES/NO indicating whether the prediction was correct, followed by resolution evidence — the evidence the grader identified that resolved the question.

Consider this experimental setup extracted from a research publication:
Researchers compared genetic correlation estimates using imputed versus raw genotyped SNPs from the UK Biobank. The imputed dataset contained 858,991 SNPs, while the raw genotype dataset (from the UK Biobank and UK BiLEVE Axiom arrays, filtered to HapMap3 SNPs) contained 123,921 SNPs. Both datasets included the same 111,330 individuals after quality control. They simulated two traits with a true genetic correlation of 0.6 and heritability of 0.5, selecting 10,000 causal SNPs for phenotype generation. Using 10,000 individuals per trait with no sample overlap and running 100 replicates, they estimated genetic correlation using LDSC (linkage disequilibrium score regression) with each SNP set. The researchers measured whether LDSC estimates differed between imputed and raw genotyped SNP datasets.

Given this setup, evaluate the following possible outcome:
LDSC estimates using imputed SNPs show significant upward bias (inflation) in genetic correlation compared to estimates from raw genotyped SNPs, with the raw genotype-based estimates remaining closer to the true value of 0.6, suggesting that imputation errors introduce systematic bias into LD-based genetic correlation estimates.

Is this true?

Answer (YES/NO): NO